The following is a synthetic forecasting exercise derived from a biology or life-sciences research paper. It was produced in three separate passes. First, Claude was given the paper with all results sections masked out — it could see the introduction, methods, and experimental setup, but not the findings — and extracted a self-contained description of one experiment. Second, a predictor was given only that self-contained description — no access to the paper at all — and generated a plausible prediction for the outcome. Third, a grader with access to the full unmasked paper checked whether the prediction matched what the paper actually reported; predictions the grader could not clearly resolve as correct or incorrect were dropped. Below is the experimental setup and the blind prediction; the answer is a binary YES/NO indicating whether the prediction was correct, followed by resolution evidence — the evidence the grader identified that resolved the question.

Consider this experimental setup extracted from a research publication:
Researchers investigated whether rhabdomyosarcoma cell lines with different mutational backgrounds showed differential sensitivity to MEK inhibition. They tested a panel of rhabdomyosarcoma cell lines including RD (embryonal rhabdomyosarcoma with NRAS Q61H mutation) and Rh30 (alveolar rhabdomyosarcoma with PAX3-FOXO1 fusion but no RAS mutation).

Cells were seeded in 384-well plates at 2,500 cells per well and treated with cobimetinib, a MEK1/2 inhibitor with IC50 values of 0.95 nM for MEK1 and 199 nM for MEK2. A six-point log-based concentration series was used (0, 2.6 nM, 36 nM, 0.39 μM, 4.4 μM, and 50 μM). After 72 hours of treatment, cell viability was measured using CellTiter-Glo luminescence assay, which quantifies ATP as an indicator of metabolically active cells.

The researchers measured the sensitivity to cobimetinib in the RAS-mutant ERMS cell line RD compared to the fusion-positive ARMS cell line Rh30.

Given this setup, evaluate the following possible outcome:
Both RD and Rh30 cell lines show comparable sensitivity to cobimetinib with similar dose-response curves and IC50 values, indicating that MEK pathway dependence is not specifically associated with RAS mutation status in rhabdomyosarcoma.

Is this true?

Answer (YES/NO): NO